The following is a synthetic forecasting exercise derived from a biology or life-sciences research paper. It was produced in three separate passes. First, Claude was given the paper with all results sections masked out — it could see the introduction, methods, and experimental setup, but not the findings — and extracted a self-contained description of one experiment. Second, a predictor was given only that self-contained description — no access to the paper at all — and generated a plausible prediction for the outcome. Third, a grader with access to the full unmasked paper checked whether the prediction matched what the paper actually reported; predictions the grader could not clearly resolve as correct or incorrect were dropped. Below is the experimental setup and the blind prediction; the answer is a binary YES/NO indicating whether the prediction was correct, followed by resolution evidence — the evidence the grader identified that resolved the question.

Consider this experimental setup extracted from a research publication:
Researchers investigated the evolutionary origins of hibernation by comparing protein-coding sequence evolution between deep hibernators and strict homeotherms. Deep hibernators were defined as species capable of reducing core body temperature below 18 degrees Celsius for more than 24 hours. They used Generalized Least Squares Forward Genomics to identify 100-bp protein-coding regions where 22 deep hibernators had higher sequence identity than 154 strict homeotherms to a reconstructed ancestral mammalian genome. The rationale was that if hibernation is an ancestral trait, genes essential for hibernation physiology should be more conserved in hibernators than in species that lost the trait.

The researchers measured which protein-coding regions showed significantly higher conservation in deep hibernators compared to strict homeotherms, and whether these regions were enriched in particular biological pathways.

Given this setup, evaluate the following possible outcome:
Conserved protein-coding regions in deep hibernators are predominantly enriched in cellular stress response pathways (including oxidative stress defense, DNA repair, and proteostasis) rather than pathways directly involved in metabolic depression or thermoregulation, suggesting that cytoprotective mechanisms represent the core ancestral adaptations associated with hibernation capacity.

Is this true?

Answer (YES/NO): NO